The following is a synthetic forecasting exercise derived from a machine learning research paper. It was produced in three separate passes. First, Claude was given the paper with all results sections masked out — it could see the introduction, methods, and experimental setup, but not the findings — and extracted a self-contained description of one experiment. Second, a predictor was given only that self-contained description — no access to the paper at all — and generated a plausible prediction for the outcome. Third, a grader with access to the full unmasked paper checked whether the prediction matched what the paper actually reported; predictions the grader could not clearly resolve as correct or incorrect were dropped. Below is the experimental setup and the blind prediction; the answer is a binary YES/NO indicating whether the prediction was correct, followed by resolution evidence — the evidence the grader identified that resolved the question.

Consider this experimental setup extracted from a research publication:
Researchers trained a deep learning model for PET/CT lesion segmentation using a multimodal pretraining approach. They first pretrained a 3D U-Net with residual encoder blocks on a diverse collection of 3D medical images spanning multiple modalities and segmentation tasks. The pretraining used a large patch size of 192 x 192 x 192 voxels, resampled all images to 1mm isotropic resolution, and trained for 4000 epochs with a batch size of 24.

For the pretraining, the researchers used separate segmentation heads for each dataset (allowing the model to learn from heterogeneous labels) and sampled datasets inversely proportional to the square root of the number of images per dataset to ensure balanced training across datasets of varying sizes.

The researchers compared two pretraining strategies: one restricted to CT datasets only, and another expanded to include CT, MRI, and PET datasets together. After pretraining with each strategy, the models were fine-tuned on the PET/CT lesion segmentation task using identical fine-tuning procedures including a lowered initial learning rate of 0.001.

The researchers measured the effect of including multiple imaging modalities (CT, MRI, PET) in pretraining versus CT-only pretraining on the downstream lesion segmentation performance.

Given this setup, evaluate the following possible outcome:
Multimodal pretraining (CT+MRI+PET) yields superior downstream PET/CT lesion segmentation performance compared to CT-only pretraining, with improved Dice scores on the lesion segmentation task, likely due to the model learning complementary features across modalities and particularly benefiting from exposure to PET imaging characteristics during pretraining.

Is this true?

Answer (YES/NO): YES